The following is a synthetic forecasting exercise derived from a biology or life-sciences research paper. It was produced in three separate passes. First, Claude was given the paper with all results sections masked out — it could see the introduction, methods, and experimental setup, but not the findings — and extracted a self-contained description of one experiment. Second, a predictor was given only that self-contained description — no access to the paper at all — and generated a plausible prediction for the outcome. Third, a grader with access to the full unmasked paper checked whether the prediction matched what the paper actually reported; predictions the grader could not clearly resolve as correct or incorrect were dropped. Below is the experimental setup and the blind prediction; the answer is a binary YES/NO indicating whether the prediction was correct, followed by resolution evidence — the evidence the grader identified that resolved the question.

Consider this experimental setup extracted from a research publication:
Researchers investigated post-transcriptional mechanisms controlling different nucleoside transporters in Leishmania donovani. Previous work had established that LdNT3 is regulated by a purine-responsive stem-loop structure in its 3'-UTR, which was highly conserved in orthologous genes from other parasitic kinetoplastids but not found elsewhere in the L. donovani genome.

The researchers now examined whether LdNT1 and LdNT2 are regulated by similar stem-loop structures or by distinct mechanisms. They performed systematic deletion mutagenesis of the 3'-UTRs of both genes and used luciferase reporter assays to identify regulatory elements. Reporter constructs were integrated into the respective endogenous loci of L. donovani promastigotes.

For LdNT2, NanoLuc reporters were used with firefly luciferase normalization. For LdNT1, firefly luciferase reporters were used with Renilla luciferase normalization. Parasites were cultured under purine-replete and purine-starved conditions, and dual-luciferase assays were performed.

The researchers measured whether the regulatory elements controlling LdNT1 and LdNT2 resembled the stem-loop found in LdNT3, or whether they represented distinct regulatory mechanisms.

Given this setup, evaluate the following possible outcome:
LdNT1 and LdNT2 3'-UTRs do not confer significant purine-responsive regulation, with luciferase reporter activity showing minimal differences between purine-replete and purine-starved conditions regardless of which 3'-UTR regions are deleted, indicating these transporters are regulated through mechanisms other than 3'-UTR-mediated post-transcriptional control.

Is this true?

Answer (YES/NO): NO